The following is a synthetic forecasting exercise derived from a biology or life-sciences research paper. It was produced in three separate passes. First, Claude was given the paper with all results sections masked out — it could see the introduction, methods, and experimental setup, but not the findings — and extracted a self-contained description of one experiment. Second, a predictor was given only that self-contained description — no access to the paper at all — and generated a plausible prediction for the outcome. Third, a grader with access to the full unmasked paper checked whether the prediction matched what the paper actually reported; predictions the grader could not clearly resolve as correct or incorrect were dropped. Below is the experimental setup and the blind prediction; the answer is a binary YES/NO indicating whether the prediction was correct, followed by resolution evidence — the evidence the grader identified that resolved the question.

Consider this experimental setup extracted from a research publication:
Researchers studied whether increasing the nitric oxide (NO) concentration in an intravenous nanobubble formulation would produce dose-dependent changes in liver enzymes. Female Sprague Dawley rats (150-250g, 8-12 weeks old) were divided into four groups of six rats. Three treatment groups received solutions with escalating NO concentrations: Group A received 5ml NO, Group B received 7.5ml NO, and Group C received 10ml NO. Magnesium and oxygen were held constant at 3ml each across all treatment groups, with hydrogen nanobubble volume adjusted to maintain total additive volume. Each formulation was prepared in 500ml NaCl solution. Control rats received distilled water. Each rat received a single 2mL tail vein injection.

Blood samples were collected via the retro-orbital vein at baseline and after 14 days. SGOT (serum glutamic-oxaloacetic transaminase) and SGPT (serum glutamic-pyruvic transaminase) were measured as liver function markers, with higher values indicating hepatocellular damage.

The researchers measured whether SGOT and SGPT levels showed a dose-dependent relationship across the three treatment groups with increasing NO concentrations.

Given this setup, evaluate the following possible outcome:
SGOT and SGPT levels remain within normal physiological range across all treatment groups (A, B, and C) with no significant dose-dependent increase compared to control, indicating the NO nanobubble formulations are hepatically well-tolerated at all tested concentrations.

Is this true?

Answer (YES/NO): NO